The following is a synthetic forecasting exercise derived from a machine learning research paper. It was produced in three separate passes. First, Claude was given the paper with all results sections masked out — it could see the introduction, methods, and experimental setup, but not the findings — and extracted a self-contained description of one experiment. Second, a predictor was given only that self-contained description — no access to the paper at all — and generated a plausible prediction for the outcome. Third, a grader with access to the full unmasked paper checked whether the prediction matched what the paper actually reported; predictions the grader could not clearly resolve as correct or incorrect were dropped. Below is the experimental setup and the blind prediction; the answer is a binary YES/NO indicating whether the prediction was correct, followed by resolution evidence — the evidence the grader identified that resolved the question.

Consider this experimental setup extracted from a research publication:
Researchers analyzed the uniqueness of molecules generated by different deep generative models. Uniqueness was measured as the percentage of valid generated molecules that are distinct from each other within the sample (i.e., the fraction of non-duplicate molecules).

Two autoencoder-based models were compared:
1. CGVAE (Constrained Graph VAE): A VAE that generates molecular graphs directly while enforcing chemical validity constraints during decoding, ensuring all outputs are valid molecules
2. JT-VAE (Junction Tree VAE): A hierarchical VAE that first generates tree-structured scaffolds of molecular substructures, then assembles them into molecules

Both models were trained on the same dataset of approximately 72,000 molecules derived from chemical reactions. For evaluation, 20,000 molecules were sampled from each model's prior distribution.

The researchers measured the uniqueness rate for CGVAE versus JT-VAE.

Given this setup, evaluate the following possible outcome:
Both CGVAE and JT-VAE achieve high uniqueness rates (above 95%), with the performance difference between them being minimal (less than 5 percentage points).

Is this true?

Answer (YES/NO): YES